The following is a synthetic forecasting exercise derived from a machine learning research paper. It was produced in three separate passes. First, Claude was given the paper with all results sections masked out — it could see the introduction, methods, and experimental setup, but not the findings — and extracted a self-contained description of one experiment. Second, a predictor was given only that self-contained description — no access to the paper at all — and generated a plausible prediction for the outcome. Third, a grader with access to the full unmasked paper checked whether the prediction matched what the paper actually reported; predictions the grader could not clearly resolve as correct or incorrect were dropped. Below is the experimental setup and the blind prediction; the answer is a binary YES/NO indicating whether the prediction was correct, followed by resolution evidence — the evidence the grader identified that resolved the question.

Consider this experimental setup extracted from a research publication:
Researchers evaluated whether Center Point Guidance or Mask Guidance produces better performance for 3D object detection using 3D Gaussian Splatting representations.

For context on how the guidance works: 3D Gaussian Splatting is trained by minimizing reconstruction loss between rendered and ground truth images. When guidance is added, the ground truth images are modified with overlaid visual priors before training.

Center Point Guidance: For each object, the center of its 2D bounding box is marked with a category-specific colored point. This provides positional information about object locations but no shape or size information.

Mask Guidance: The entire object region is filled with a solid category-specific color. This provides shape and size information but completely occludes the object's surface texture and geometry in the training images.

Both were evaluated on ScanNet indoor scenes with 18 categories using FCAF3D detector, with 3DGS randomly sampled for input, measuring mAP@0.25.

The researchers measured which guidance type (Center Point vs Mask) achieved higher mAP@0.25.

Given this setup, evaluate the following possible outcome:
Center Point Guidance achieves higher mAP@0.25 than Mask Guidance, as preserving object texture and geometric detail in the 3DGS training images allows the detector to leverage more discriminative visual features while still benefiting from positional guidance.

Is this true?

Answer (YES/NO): NO